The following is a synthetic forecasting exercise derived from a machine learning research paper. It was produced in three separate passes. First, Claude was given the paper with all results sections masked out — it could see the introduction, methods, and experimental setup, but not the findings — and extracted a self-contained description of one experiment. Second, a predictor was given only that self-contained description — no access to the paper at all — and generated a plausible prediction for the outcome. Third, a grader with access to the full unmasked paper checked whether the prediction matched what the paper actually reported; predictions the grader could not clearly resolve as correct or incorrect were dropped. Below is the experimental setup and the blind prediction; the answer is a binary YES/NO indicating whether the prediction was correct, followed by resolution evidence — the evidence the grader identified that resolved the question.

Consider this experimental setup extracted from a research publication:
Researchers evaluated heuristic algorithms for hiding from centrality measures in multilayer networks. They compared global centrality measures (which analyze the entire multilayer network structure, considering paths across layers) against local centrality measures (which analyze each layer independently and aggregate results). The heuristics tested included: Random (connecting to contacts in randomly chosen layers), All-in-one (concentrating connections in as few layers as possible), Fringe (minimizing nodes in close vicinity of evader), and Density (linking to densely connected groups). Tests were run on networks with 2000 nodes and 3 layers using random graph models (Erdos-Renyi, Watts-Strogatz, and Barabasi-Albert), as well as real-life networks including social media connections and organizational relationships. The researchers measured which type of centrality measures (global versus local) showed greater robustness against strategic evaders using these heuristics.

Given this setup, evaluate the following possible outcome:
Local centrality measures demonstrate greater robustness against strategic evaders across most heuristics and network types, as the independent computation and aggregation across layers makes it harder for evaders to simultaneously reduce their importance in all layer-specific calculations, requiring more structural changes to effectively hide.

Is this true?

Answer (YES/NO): NO